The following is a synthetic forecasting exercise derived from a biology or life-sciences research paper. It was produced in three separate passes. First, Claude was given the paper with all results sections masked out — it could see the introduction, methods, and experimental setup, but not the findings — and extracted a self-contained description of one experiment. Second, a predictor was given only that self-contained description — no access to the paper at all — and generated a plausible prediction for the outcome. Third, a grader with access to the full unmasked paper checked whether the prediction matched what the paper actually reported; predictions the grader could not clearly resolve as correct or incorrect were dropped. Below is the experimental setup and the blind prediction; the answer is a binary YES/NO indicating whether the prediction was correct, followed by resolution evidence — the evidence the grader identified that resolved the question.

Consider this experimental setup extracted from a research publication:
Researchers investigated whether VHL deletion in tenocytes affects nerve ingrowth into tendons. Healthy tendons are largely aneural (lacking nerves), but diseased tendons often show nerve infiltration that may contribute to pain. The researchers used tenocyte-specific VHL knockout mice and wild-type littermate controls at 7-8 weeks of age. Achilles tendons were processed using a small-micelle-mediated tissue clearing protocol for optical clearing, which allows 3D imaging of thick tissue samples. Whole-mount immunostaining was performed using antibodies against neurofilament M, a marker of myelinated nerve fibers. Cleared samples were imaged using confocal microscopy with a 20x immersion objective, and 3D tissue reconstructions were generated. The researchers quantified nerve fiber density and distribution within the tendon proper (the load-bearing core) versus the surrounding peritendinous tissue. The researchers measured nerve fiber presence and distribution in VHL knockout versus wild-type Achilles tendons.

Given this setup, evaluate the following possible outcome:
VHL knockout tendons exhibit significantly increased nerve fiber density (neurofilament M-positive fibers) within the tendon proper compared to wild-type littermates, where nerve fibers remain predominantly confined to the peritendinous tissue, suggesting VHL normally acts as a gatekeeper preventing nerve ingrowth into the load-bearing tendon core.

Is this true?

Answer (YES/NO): YES